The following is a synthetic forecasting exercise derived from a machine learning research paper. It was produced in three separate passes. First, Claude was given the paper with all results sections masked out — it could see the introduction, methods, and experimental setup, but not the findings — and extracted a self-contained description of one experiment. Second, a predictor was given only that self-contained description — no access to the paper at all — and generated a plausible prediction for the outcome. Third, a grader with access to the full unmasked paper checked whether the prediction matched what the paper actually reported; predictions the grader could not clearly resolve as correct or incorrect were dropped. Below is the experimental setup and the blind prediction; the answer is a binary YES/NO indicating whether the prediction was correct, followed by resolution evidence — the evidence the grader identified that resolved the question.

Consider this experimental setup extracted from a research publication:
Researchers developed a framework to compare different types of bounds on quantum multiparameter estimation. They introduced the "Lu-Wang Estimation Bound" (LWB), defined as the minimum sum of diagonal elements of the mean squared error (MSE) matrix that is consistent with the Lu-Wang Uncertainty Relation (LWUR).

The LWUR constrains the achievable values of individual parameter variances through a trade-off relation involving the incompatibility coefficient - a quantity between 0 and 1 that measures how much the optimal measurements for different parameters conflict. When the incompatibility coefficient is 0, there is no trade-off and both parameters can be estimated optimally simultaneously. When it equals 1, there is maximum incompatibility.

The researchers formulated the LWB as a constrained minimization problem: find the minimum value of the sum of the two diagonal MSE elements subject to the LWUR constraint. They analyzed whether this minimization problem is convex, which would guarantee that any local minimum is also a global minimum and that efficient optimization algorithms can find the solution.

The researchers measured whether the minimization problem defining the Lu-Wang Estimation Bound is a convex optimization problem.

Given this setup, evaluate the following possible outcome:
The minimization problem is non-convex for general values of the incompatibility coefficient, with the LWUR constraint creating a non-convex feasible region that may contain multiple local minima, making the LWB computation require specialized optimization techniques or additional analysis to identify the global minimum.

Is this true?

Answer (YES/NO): NO